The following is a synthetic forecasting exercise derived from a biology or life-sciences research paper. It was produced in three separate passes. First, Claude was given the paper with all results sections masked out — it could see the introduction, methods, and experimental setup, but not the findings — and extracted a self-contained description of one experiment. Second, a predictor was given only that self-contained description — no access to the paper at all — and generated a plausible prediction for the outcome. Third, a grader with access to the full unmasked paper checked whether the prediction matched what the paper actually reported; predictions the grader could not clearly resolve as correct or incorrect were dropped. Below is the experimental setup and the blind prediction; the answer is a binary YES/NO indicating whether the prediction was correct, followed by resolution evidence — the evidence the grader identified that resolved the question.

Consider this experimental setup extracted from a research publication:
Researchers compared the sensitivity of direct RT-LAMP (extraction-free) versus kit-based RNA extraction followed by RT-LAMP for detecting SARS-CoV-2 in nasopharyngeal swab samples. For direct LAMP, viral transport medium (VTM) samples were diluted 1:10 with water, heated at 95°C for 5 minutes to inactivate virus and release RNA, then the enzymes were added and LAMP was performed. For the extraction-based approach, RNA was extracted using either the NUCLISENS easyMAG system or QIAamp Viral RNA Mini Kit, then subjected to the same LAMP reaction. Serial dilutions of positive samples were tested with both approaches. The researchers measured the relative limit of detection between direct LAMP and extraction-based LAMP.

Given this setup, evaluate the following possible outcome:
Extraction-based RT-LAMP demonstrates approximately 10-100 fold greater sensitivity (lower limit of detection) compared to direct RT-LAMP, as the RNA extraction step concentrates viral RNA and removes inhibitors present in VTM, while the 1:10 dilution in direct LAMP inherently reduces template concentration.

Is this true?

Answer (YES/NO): YES